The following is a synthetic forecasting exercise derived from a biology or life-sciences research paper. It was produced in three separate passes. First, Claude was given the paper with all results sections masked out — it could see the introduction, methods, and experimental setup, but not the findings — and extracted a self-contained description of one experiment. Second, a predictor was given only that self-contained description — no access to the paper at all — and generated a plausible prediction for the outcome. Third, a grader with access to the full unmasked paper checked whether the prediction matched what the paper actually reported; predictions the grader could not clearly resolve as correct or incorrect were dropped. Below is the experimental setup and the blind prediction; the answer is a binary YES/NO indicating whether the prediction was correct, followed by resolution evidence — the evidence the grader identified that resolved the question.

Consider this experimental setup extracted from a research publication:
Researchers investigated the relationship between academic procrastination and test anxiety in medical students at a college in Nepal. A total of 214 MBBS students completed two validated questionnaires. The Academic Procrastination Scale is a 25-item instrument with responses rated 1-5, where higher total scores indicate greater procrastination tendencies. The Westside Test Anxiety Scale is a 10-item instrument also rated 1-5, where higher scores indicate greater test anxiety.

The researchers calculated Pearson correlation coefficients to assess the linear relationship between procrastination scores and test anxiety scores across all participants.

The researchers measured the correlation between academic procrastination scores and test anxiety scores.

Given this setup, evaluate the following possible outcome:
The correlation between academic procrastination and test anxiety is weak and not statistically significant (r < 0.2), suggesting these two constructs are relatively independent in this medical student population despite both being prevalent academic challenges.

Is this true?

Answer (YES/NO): NO